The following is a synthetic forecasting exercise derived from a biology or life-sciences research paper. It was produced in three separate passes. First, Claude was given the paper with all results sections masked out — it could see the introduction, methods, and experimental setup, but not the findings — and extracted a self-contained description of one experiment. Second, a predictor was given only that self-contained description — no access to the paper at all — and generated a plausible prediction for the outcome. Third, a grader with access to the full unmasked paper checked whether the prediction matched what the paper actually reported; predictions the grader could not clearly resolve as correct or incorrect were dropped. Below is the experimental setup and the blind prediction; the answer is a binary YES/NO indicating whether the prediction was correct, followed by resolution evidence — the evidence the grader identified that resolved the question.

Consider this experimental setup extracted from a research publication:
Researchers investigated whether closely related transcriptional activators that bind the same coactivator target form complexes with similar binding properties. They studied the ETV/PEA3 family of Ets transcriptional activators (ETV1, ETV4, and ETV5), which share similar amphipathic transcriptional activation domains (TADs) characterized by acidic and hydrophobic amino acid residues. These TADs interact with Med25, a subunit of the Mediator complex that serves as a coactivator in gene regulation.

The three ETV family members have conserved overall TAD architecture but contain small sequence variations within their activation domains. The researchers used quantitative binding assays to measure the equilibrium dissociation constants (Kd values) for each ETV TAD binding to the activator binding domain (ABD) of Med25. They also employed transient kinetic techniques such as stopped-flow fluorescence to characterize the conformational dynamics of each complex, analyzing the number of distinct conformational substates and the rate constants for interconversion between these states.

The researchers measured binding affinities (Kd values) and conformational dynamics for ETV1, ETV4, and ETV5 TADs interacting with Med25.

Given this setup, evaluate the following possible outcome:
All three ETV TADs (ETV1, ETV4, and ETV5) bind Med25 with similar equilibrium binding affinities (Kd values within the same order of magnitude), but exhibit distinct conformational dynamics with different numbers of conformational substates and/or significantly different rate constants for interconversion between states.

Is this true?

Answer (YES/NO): NO